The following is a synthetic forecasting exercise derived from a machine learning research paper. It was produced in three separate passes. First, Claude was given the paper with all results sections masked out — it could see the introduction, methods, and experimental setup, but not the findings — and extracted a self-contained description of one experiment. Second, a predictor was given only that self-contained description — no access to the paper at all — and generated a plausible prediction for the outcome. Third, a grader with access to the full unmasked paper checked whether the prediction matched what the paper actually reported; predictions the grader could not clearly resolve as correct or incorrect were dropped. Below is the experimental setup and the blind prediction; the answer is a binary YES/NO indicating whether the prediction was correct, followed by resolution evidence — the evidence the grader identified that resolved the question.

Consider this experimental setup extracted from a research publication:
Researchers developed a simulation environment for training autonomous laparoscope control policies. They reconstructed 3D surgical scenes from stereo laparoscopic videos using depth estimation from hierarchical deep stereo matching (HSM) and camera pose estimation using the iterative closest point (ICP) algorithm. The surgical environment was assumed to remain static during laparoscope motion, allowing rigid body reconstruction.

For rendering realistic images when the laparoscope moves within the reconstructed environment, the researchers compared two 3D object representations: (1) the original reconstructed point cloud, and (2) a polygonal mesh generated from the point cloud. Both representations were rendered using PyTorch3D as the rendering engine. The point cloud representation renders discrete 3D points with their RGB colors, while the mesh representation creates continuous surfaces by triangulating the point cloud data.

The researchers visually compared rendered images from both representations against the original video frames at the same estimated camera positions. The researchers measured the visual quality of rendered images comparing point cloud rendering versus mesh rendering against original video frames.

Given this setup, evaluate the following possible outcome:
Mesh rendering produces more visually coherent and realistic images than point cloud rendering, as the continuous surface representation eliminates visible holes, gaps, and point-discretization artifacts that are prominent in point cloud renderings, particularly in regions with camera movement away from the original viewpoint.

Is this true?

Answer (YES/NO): NO